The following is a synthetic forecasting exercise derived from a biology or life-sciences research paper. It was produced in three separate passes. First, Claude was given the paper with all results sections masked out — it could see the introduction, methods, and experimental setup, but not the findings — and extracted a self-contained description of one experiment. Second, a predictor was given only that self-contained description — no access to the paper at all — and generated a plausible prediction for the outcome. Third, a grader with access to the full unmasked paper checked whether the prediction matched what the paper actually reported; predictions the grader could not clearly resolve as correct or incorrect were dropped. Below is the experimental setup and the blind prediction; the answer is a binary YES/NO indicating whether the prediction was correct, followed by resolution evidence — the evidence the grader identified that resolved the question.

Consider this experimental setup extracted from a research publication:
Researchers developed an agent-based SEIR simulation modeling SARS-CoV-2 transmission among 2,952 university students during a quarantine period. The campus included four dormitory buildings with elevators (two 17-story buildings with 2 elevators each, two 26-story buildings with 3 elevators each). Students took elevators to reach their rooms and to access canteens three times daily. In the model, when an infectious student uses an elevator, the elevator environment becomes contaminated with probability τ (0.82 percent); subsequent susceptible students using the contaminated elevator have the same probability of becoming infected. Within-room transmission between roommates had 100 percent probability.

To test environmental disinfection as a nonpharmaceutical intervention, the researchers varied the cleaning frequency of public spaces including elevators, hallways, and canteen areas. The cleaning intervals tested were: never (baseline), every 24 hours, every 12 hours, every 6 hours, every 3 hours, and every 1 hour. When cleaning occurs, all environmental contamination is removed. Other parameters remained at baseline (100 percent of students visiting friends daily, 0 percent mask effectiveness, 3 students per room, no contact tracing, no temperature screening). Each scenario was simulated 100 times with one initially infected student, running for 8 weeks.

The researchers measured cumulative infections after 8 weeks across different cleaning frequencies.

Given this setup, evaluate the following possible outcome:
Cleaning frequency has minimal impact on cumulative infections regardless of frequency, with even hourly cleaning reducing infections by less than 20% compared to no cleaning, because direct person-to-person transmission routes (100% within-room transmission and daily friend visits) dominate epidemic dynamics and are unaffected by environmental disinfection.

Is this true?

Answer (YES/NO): NO